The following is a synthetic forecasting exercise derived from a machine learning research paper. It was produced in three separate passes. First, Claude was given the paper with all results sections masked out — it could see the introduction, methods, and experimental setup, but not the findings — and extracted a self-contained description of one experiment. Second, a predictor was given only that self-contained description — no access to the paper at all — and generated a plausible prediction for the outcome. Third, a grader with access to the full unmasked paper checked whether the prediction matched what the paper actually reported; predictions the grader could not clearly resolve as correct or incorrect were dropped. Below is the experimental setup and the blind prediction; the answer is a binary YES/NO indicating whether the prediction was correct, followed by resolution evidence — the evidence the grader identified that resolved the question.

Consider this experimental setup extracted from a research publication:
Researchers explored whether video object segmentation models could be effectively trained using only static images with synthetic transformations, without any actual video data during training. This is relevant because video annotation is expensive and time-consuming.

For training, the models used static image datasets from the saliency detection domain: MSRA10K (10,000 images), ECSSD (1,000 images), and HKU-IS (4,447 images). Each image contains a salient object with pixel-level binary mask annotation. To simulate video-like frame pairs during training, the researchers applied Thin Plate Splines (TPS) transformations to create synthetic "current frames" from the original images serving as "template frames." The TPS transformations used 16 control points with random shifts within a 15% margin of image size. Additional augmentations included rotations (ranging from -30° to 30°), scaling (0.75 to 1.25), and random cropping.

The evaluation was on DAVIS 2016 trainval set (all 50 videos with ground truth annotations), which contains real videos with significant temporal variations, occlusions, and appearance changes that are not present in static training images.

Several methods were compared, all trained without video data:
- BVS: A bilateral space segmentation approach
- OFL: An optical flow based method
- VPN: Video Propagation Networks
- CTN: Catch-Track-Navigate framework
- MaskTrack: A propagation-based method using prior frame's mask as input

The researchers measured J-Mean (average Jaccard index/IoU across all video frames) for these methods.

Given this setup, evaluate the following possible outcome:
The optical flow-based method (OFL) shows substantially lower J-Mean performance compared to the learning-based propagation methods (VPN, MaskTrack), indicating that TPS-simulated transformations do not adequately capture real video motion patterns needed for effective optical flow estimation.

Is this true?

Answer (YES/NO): YES